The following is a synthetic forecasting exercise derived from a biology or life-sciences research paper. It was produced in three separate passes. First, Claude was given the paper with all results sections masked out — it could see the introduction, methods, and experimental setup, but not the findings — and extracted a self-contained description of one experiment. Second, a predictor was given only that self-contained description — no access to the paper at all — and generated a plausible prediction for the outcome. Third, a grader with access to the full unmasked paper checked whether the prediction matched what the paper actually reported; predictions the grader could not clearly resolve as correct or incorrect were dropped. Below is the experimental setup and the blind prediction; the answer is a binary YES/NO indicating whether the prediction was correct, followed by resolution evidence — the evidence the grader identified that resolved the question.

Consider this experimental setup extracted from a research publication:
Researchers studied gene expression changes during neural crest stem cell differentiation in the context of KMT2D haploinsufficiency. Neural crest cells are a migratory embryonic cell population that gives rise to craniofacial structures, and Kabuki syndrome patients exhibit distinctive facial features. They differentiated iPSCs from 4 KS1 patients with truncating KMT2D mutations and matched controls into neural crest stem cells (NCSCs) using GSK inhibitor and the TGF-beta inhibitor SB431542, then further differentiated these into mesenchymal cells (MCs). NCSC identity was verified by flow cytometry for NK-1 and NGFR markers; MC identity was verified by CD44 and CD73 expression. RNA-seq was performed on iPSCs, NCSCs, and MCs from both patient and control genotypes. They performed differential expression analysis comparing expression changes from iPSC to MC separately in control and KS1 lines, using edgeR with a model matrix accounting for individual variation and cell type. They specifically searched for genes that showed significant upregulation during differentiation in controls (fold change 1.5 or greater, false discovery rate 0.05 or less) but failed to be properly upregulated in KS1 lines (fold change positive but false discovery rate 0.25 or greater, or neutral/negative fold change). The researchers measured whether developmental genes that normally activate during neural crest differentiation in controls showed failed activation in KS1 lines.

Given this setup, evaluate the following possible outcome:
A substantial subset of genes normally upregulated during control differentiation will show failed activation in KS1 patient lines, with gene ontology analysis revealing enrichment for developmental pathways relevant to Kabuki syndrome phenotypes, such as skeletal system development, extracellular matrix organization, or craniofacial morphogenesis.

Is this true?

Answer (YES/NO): NO